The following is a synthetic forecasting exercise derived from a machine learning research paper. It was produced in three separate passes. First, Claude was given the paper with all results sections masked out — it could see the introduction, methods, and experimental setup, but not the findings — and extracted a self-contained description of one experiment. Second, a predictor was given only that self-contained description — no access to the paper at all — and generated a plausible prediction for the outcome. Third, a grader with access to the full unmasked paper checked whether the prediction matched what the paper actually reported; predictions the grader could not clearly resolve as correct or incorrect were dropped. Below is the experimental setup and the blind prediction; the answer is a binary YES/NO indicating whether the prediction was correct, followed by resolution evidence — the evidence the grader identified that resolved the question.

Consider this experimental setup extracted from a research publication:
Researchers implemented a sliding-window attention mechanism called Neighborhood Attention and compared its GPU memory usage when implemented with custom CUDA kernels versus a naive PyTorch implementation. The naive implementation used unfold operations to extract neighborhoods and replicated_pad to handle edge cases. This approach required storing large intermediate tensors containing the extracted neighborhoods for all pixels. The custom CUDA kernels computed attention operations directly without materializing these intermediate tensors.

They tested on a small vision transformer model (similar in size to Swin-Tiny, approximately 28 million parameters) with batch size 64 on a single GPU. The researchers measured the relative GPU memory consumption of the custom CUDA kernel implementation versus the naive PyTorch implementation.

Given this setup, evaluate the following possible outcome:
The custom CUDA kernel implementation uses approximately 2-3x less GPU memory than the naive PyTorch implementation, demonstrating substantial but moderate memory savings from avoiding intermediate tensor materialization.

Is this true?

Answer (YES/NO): NO